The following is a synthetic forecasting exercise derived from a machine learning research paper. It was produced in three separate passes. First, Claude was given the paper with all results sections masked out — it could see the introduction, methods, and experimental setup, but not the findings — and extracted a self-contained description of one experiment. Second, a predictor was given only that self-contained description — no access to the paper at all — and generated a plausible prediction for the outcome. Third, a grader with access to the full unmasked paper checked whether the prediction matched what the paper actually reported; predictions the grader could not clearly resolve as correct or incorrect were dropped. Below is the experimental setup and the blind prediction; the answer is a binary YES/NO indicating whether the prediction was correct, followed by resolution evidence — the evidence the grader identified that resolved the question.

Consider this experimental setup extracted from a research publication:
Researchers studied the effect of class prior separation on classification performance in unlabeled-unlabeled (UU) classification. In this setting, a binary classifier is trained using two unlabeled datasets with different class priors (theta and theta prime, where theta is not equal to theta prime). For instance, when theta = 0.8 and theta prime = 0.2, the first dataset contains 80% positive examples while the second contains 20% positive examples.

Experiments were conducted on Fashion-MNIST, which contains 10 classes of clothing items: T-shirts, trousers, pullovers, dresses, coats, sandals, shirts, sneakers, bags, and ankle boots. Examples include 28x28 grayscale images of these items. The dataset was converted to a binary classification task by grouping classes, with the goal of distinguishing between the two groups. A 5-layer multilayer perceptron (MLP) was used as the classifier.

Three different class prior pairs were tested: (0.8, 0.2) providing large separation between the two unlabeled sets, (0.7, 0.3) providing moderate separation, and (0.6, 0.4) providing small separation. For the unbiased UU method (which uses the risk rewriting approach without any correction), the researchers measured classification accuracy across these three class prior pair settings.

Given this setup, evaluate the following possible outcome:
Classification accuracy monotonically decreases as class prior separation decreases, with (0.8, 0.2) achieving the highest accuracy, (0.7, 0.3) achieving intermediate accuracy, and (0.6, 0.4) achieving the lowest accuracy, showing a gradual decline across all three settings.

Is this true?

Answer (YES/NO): YES